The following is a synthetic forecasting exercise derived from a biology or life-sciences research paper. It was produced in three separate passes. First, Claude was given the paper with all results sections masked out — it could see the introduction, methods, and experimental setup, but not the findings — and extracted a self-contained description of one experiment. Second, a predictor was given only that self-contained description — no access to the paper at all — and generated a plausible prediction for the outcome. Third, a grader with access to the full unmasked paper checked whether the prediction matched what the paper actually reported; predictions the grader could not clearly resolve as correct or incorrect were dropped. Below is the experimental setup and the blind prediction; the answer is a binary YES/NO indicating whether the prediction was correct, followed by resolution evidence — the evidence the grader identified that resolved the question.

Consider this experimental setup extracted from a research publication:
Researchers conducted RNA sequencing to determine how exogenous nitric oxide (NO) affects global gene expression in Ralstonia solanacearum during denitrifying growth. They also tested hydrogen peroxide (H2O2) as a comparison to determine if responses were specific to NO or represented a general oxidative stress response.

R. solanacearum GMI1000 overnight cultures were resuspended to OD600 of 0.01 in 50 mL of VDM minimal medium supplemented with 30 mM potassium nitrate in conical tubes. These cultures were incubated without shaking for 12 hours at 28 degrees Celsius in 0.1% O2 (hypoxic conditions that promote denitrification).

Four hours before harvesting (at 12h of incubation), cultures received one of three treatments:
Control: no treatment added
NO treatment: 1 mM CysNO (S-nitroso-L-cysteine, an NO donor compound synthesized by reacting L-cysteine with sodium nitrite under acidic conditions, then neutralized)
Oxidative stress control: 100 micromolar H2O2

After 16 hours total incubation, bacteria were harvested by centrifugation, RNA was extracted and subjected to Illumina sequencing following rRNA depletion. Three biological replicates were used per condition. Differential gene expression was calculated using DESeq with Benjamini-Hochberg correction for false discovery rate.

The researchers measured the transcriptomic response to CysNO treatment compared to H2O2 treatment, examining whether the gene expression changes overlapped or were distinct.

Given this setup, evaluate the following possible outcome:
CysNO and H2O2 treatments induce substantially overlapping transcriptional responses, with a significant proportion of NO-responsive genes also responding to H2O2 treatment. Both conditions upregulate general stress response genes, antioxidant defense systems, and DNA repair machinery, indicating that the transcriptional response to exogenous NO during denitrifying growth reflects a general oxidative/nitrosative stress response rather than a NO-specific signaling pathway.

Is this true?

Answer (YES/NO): NO